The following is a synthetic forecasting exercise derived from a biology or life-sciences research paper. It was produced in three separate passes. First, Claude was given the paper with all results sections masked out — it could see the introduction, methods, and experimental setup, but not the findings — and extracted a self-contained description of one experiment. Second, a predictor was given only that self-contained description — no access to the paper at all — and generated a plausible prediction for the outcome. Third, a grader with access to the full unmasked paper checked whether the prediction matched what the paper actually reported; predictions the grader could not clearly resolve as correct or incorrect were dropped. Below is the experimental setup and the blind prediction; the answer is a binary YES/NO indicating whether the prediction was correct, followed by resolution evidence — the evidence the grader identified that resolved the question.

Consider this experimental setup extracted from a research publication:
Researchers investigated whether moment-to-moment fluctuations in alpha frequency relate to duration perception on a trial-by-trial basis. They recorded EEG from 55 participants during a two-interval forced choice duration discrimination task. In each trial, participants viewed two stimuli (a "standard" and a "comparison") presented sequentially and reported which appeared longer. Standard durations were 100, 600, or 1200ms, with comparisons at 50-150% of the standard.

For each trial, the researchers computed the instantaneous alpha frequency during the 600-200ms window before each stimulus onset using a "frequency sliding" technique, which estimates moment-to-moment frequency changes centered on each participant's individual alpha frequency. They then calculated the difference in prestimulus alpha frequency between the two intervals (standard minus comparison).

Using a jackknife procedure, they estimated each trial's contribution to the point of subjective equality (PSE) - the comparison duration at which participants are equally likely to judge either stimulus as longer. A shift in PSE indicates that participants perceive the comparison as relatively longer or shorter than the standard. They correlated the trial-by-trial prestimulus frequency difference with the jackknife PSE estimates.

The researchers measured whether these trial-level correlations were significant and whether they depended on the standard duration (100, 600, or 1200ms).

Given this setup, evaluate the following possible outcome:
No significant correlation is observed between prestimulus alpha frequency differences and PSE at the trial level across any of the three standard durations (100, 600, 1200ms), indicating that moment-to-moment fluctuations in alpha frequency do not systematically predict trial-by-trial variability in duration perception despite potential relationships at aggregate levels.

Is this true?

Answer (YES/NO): NO